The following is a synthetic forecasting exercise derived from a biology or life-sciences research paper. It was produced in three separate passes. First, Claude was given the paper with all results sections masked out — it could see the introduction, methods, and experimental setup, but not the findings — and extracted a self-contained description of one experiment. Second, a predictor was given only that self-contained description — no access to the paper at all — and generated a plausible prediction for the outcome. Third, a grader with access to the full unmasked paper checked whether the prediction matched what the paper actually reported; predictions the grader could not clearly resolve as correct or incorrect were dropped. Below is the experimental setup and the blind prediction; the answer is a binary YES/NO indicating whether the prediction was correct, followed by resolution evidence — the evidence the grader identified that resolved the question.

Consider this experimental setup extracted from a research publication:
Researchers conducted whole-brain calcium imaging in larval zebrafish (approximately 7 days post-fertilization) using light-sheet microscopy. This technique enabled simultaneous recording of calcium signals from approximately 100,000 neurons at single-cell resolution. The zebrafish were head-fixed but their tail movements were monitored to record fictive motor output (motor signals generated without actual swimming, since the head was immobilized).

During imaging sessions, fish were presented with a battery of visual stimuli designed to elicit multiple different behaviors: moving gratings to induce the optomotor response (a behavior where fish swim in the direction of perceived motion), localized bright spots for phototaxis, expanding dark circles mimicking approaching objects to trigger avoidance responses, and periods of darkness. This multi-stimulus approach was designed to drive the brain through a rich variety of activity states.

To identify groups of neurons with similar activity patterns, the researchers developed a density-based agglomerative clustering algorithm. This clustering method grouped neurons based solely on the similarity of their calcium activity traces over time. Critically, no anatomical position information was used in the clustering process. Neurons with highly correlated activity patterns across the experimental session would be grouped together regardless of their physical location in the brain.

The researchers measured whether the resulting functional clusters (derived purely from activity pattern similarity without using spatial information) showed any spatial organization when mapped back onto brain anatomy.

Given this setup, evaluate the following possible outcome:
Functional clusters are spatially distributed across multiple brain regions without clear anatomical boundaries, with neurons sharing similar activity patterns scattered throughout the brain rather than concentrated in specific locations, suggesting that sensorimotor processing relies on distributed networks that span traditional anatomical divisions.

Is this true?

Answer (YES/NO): NO